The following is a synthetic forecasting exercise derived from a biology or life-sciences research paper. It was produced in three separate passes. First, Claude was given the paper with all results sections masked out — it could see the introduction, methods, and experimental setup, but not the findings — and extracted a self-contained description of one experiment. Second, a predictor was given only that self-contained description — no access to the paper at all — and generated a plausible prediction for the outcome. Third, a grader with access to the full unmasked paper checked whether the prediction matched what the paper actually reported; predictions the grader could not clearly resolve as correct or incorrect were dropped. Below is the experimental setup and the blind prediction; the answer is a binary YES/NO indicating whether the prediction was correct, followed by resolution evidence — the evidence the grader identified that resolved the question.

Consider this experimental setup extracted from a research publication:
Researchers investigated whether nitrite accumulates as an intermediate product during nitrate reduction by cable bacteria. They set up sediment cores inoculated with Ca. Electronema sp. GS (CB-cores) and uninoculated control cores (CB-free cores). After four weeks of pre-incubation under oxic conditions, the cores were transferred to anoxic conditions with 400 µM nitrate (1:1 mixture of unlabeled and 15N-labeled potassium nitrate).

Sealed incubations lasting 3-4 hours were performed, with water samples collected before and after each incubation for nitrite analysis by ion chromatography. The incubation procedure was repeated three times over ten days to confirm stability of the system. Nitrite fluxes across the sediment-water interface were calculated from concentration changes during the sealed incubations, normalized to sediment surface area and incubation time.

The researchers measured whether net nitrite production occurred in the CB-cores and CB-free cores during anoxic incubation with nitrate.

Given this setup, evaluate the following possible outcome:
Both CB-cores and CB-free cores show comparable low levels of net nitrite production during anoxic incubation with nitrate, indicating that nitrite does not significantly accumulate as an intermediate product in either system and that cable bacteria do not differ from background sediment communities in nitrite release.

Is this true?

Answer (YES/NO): NO